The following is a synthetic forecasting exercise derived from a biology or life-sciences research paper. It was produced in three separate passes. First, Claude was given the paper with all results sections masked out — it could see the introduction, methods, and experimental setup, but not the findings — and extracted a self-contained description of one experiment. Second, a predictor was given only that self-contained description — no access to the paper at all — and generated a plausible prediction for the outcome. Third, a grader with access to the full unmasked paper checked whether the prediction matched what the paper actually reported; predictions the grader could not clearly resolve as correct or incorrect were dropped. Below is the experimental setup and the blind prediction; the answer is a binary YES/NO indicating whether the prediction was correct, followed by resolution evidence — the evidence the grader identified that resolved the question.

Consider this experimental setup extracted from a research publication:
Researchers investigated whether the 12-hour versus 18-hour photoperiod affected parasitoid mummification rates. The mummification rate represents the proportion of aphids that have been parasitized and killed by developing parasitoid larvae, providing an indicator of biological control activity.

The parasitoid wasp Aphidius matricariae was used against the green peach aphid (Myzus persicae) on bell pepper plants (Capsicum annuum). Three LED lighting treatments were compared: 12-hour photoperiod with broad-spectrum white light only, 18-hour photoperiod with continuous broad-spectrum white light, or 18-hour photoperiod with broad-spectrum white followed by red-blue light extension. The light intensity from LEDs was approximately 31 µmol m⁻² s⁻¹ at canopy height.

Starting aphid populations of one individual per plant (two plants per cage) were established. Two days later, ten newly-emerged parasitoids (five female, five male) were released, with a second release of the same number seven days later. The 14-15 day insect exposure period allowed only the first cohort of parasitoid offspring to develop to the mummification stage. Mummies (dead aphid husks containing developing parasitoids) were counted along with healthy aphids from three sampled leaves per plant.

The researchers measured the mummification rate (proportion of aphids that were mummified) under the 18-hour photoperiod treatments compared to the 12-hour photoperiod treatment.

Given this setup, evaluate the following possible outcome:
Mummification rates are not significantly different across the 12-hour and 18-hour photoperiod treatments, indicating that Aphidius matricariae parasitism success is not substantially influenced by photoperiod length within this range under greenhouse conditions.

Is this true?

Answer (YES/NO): YES